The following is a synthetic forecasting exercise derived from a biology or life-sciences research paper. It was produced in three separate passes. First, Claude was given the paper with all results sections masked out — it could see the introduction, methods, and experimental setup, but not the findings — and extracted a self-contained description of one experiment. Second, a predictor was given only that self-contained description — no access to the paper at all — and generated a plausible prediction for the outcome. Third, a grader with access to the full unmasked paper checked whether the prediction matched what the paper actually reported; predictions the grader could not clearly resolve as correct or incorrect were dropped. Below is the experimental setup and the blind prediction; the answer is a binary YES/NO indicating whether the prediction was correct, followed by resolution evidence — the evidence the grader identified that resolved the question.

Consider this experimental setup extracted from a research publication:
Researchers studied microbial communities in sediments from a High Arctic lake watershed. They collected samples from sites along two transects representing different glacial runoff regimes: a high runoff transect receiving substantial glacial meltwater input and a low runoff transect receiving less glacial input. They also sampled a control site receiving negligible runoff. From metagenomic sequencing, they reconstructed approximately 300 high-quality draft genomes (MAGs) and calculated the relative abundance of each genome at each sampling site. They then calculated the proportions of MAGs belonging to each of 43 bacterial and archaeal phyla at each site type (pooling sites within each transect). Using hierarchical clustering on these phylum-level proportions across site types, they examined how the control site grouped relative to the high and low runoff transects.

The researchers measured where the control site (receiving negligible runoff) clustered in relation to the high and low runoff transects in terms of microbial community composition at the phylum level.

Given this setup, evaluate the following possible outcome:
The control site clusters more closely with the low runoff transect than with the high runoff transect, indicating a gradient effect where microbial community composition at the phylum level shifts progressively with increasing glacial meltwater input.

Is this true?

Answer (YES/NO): YES